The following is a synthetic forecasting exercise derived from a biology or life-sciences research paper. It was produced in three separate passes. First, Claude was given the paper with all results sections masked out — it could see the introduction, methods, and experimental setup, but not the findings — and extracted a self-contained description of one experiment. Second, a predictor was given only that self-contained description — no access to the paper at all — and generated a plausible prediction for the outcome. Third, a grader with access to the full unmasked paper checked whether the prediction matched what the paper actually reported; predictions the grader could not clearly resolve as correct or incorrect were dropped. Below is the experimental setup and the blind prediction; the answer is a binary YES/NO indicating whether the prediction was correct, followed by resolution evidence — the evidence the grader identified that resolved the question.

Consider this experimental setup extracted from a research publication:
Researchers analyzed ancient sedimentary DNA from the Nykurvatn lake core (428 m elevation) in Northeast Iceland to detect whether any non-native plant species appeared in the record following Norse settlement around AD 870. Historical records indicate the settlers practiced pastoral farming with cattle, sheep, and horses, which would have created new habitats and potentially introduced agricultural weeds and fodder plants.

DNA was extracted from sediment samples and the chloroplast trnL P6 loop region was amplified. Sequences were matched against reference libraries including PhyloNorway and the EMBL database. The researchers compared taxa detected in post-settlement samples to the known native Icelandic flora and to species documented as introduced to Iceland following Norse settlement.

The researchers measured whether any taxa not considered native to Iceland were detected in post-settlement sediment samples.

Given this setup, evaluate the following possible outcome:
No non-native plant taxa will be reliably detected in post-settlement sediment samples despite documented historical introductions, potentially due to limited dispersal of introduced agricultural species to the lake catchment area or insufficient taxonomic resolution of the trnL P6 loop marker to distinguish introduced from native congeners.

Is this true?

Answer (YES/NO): YES